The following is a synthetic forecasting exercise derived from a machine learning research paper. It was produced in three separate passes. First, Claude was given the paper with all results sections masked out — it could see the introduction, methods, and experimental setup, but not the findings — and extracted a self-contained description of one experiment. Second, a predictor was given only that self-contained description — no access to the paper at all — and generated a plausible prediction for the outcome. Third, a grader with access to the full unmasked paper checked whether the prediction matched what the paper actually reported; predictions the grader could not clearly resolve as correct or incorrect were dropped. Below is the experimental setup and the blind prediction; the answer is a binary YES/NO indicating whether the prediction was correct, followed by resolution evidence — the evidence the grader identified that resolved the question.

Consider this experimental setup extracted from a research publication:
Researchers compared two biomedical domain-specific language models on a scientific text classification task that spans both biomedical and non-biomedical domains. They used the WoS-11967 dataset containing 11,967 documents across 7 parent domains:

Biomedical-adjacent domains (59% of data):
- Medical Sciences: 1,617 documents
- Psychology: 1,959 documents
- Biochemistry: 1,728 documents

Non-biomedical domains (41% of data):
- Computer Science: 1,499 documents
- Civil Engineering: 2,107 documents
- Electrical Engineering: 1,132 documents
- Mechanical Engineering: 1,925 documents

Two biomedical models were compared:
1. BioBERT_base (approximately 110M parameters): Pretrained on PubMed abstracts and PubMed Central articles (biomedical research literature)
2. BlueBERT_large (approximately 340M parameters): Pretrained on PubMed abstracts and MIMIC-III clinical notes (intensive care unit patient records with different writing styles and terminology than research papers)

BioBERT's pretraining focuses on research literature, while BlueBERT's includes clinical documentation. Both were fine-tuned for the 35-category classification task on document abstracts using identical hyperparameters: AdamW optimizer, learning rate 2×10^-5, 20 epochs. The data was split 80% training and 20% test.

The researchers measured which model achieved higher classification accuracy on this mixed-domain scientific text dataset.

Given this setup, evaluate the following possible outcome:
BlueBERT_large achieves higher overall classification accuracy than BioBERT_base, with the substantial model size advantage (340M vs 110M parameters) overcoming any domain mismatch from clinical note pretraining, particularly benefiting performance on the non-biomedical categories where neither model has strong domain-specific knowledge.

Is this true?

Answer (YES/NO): NO